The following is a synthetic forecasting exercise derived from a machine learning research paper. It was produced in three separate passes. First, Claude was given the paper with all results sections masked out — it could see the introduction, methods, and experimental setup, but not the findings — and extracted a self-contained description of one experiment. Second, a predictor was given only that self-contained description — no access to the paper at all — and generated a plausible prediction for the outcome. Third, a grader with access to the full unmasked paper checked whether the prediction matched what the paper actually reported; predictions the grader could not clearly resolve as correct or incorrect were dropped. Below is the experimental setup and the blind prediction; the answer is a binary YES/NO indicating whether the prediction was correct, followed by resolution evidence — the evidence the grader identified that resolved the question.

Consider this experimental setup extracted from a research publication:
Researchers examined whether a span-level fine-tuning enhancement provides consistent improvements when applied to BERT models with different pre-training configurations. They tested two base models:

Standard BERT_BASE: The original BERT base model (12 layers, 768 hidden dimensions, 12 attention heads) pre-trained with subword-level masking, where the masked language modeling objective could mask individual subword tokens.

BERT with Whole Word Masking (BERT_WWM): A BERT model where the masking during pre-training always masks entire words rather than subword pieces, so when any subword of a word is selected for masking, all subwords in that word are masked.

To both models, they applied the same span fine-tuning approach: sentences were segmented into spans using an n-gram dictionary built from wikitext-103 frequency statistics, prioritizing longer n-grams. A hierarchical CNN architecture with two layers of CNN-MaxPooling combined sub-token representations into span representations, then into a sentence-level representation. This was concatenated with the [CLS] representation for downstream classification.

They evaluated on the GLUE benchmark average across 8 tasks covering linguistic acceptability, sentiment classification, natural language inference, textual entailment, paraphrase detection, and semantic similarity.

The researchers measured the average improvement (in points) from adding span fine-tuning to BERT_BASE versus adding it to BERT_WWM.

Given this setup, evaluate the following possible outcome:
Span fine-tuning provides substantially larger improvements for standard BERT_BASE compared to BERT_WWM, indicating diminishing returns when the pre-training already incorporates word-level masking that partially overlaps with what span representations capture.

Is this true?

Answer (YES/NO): NO